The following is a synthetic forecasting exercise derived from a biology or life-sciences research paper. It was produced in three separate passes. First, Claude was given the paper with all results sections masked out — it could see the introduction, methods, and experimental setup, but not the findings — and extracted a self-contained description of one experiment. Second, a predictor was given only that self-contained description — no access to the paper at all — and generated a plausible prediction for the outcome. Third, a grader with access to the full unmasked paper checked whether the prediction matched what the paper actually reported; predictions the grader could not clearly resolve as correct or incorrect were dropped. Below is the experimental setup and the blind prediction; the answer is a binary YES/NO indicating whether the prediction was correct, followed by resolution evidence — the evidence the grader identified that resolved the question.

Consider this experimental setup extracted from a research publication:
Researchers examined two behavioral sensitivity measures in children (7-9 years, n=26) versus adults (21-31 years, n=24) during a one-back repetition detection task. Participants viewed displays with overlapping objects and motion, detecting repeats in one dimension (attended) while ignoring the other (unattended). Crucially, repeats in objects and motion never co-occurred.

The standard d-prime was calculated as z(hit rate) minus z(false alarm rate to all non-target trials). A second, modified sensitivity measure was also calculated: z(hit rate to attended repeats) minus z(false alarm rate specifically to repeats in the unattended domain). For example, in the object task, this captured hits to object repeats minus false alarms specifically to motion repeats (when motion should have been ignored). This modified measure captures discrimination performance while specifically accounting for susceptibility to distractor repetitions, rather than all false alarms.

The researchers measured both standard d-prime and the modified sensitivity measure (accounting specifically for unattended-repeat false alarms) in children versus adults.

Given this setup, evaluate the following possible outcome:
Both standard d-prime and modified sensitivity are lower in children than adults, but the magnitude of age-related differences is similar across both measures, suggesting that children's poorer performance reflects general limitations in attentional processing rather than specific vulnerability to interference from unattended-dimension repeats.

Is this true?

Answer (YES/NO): NO